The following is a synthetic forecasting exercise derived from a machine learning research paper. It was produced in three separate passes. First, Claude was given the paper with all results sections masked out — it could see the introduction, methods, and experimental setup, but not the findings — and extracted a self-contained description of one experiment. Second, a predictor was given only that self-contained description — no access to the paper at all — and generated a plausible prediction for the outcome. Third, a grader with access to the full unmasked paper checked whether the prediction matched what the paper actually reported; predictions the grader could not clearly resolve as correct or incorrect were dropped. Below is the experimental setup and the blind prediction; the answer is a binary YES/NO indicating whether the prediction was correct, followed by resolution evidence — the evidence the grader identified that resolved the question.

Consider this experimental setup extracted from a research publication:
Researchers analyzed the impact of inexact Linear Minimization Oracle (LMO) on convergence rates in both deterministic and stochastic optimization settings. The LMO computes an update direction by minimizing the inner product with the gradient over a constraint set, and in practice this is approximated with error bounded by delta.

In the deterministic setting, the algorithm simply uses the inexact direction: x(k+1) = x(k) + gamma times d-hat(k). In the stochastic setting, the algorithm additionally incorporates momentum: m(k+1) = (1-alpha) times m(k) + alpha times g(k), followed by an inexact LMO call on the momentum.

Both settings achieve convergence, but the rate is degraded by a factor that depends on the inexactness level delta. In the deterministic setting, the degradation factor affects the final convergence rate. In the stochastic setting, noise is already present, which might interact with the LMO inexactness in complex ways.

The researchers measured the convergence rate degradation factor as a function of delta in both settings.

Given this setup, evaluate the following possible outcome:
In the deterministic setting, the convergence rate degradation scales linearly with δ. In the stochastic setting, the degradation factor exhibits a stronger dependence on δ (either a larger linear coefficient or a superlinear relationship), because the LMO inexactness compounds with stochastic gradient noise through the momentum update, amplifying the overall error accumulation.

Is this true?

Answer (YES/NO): NO